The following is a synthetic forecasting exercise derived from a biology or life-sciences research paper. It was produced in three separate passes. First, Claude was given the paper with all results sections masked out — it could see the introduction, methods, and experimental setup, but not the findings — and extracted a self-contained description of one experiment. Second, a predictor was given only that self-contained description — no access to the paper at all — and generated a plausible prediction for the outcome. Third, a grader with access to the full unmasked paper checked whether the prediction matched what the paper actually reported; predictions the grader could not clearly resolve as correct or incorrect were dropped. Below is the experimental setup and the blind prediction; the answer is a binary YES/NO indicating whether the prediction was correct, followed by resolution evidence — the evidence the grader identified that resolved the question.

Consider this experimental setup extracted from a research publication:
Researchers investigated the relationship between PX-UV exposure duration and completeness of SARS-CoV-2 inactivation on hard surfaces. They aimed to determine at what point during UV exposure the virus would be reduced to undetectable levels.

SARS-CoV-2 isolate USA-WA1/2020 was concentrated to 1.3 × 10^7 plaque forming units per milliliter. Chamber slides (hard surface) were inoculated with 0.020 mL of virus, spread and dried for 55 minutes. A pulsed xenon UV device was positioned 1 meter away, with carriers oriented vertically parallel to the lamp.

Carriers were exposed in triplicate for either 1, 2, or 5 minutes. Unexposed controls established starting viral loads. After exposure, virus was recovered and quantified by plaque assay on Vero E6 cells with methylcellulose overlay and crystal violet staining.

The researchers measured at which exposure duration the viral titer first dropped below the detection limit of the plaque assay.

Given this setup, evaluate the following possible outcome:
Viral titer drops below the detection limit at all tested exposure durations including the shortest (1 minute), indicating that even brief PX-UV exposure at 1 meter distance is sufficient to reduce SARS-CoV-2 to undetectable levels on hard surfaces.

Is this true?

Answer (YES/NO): NO